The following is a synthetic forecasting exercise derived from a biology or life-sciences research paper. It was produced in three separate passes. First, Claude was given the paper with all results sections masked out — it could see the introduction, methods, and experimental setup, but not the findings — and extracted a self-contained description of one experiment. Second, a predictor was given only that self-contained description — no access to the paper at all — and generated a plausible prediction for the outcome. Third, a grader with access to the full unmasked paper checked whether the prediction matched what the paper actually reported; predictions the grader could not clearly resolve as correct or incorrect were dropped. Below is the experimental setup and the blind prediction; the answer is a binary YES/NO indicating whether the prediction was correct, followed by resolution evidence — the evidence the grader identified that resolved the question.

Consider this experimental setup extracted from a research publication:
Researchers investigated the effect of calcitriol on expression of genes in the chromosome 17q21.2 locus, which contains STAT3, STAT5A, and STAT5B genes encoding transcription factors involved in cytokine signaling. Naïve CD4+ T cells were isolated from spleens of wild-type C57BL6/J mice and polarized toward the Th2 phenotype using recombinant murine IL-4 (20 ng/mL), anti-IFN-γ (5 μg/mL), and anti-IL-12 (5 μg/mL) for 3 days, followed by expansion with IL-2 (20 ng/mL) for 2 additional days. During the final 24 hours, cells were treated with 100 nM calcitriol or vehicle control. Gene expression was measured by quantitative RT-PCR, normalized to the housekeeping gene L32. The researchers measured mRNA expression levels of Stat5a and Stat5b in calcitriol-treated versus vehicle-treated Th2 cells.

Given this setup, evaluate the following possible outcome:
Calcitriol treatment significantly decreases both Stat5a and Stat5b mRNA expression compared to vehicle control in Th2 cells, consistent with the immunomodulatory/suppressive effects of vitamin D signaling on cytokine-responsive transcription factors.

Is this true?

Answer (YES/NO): YES